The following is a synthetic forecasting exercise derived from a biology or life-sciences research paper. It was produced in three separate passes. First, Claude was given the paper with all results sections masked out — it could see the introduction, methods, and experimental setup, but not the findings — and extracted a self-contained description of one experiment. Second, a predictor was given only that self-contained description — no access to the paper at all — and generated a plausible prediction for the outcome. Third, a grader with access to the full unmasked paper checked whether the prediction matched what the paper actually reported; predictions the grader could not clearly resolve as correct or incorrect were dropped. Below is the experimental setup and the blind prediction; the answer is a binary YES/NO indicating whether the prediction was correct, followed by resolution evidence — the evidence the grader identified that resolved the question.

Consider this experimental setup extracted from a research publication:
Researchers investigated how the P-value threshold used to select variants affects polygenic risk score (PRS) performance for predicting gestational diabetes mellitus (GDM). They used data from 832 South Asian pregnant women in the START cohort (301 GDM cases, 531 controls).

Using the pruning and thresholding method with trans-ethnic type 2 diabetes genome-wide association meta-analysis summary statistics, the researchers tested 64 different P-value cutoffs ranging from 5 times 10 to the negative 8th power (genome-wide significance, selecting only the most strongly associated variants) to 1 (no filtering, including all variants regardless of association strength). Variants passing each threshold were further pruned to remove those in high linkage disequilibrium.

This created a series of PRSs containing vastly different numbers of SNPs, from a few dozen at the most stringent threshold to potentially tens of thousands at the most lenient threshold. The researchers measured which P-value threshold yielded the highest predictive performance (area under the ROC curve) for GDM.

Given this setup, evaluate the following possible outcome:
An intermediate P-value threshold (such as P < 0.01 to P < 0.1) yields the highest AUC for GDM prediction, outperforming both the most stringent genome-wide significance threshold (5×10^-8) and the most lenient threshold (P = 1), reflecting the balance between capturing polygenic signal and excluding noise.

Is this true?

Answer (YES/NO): YES